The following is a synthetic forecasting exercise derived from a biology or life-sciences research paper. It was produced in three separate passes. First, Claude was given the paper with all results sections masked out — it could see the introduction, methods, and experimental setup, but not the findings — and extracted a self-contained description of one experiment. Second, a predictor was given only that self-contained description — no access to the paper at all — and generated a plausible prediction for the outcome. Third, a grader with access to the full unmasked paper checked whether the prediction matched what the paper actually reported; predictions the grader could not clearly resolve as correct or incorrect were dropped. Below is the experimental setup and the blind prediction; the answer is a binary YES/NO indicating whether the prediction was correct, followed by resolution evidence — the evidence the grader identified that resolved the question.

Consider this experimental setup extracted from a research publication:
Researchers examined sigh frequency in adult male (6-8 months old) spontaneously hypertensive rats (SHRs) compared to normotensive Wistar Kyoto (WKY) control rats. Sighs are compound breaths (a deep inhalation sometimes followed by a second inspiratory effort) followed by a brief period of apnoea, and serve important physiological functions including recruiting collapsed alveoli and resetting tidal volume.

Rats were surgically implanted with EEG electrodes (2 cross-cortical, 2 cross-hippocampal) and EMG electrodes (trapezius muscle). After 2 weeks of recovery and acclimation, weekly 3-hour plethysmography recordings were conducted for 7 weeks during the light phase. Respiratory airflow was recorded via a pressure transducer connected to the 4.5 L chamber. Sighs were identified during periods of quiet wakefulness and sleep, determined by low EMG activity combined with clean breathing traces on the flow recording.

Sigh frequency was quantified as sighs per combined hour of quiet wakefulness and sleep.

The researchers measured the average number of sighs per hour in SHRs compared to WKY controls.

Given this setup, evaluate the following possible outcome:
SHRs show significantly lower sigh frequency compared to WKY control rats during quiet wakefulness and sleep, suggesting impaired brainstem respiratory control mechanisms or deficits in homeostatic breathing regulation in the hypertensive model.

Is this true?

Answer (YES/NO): NO